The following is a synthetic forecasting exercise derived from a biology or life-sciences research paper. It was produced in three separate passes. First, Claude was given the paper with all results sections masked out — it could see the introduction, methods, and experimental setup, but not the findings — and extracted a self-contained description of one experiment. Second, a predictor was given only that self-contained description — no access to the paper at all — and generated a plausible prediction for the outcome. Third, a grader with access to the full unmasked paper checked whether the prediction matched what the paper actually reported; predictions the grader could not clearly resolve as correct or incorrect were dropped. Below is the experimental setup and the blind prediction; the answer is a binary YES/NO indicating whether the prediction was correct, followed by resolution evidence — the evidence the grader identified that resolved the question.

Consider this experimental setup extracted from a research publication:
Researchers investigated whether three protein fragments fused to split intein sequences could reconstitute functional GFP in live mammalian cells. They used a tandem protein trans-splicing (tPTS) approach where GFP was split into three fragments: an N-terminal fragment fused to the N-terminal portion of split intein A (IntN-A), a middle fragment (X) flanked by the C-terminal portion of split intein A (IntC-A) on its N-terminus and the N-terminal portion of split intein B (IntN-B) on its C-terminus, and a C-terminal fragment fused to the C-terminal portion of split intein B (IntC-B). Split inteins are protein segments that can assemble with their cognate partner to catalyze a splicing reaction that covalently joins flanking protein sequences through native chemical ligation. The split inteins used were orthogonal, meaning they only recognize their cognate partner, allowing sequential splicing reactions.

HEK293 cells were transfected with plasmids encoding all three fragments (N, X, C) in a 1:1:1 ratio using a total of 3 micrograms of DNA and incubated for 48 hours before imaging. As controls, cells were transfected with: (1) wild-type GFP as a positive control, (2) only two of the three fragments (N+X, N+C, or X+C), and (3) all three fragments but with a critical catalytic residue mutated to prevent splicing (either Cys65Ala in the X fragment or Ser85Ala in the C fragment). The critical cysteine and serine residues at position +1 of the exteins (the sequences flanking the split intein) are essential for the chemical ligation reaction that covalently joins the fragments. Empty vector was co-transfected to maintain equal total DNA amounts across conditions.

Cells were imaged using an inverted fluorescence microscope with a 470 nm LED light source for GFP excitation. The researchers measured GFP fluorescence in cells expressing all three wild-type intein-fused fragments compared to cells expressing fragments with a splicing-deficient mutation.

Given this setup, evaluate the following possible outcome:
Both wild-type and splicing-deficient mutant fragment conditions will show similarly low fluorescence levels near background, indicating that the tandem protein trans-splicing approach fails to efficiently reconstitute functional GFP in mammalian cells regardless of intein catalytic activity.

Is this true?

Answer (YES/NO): NO